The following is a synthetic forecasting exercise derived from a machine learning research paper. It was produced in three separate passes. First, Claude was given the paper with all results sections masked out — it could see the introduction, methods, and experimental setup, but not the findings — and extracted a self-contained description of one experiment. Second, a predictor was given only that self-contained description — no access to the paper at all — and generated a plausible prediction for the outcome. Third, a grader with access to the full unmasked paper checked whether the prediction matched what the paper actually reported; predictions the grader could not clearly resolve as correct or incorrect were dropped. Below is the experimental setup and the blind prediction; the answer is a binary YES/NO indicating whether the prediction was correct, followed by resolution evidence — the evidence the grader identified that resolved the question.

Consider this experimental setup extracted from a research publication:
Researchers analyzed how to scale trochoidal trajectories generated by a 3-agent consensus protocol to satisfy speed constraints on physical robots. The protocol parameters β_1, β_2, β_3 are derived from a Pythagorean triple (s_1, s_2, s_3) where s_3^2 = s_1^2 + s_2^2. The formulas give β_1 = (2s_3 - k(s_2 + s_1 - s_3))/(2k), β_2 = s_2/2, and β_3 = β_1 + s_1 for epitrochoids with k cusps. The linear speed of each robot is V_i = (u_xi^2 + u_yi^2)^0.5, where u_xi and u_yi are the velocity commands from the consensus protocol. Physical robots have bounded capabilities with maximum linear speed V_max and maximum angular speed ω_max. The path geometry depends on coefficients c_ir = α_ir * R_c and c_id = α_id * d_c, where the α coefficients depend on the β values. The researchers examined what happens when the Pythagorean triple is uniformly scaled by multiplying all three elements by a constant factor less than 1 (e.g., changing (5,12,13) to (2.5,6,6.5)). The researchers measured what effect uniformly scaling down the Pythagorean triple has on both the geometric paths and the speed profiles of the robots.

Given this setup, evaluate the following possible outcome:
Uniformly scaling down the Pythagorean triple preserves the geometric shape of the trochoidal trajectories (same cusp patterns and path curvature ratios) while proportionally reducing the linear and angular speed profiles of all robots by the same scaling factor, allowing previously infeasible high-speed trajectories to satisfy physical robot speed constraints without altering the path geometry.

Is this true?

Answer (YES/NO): YES